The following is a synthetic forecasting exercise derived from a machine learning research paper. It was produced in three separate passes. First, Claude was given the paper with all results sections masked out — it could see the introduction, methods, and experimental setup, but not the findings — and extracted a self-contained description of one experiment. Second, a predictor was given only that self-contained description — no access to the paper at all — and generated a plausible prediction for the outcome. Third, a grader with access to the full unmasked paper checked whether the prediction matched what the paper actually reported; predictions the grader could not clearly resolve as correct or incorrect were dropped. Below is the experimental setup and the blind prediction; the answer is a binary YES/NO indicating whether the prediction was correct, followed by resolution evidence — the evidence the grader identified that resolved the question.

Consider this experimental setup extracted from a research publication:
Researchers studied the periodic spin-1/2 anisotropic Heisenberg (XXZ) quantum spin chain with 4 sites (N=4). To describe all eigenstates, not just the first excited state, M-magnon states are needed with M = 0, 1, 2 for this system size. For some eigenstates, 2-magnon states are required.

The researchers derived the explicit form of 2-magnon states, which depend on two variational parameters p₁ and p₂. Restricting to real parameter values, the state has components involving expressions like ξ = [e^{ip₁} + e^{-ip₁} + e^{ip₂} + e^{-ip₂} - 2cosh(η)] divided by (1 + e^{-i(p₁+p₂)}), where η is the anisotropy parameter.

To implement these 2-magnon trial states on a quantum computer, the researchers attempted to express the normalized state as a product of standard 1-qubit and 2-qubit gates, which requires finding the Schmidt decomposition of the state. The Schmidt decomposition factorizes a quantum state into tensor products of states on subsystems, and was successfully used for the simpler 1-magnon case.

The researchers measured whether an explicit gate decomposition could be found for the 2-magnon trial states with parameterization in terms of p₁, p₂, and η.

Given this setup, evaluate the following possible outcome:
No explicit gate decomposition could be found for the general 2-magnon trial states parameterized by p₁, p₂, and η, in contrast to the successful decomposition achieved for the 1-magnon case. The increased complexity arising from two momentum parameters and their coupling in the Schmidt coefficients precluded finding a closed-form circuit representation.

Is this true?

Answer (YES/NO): YES